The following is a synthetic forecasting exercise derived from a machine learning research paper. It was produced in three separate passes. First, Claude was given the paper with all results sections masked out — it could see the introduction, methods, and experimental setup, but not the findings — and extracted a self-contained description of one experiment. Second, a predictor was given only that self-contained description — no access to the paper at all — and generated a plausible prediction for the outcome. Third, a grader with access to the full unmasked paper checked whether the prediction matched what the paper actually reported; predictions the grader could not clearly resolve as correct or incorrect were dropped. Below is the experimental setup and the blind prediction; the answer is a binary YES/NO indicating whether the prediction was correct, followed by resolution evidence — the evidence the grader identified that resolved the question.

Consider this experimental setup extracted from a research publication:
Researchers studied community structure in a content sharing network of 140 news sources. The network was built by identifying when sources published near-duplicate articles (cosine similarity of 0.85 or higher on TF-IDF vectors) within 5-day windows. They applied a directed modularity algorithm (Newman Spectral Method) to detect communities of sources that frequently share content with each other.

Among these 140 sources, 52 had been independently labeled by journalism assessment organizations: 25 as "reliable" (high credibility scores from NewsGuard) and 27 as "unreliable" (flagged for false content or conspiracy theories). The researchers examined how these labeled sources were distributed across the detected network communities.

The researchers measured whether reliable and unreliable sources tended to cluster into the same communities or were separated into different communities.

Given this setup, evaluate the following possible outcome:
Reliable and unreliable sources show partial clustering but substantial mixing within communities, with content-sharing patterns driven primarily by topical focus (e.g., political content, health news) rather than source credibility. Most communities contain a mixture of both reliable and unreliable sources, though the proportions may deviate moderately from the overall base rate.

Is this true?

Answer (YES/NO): NO